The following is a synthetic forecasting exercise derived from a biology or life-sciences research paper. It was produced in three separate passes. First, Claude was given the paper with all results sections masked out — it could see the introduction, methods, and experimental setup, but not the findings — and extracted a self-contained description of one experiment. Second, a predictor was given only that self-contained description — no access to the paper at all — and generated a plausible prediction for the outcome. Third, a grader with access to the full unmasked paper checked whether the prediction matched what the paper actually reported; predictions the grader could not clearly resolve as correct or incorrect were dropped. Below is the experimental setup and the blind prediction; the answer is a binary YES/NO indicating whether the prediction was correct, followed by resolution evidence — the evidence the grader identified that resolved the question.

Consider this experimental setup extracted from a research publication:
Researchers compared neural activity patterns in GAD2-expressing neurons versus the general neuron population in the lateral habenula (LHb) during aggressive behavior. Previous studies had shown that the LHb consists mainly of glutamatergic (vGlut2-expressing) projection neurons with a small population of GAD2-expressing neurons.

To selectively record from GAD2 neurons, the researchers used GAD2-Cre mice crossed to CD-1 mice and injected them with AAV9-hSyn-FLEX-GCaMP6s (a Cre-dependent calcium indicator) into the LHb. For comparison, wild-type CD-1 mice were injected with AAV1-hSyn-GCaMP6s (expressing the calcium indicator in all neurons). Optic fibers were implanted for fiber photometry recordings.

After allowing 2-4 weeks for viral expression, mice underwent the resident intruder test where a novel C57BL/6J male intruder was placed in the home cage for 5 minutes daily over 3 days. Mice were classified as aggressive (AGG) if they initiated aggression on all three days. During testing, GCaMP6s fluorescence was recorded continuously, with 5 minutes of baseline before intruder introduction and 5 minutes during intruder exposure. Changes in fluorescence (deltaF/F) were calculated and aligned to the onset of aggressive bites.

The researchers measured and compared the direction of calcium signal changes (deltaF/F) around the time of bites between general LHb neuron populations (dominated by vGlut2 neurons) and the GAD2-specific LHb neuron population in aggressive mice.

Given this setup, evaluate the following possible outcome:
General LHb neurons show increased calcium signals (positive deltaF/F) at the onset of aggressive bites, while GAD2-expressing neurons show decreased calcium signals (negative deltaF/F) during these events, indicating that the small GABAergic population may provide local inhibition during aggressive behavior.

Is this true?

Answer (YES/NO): NO